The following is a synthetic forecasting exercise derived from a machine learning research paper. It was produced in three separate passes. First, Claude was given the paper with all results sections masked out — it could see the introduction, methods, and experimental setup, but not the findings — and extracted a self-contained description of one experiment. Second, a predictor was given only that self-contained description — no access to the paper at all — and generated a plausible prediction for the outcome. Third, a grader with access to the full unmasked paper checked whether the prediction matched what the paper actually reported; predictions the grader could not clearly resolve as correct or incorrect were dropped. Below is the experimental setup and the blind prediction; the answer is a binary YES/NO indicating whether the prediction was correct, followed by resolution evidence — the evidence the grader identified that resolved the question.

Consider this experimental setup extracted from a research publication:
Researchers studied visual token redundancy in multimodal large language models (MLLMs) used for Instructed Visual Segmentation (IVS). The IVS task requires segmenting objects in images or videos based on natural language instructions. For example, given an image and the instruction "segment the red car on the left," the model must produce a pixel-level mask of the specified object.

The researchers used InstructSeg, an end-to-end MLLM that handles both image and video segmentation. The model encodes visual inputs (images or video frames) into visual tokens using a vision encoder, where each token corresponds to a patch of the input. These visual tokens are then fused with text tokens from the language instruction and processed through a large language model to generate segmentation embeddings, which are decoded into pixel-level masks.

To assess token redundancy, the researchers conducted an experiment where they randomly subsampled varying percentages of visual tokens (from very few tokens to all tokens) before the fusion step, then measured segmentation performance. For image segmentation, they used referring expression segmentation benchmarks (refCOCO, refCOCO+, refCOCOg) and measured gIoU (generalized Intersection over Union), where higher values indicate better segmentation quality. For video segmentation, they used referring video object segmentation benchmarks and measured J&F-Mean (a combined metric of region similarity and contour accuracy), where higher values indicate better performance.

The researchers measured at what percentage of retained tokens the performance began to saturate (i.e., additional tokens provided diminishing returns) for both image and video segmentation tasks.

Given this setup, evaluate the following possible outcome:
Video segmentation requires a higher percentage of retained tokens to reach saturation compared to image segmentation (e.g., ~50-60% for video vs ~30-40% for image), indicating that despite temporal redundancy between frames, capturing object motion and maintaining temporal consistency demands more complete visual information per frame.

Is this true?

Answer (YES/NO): NO